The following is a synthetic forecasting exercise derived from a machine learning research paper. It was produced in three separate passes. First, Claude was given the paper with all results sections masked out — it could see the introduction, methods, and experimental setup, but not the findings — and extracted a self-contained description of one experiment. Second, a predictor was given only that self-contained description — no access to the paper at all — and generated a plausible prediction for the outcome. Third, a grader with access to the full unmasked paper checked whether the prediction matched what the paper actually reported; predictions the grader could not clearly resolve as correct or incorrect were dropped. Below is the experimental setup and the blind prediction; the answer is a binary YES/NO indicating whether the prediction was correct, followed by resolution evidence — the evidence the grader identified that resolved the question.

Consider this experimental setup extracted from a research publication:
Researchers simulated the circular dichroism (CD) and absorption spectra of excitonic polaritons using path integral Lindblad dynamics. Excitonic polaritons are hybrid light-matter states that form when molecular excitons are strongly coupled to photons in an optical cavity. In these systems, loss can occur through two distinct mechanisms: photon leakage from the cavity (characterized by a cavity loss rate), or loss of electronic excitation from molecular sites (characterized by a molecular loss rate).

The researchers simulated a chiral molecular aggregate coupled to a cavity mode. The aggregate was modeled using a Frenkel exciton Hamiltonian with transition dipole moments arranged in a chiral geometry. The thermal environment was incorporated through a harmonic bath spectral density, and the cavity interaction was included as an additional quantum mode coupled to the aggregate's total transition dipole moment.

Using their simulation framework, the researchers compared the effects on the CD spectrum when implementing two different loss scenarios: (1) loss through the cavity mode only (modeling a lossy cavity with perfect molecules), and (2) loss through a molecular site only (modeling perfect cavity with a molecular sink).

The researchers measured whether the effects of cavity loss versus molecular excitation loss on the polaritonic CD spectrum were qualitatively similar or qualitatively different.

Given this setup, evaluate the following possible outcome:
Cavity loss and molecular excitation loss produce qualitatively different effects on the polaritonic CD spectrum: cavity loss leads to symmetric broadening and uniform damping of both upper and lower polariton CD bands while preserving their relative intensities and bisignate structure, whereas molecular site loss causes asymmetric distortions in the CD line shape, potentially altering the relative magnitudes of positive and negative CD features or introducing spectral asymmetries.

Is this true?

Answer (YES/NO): NO